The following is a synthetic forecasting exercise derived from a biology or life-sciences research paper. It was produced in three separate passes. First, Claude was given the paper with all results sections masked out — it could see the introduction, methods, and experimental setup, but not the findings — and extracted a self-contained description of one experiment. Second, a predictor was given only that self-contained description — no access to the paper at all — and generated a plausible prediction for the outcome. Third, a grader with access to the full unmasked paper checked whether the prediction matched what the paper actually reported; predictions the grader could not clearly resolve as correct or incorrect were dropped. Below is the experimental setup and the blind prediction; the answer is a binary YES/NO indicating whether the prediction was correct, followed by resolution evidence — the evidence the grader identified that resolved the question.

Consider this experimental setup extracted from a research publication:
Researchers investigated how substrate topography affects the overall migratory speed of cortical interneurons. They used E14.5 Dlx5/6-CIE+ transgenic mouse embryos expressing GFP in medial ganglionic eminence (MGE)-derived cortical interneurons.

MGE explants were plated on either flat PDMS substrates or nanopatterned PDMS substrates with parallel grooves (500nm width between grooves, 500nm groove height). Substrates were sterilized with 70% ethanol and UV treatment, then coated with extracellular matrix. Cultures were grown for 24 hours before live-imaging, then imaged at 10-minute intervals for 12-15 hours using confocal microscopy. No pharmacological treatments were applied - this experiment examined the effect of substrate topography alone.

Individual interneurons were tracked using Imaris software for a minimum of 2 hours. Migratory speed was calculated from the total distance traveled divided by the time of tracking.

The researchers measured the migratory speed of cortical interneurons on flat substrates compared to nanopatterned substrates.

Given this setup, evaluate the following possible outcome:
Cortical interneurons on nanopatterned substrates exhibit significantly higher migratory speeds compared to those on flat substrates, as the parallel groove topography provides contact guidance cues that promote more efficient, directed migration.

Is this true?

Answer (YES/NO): YES